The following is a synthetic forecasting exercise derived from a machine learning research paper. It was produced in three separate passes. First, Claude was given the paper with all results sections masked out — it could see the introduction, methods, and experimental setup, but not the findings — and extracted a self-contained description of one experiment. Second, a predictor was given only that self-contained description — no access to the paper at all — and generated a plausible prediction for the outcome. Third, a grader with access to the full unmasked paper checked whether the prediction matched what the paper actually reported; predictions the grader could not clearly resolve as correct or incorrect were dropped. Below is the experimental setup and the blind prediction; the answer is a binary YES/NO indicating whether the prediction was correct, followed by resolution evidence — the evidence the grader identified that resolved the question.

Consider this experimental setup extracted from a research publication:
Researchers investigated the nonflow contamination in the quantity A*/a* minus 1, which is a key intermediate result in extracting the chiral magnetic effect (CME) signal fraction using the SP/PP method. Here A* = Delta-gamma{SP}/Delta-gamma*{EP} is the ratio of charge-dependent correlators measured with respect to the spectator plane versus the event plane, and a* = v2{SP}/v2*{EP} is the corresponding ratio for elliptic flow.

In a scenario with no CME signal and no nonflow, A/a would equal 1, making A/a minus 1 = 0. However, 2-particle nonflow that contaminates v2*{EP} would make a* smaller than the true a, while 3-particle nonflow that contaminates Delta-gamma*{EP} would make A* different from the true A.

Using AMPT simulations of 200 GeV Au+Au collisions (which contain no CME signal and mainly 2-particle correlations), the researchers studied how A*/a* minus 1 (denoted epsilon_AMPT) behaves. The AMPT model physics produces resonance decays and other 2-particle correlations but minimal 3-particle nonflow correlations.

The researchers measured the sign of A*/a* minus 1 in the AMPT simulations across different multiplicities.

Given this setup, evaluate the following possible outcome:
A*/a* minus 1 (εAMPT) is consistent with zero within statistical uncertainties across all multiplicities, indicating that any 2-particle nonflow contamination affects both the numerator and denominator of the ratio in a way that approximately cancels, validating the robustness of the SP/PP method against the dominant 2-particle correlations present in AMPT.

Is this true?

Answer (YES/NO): NO